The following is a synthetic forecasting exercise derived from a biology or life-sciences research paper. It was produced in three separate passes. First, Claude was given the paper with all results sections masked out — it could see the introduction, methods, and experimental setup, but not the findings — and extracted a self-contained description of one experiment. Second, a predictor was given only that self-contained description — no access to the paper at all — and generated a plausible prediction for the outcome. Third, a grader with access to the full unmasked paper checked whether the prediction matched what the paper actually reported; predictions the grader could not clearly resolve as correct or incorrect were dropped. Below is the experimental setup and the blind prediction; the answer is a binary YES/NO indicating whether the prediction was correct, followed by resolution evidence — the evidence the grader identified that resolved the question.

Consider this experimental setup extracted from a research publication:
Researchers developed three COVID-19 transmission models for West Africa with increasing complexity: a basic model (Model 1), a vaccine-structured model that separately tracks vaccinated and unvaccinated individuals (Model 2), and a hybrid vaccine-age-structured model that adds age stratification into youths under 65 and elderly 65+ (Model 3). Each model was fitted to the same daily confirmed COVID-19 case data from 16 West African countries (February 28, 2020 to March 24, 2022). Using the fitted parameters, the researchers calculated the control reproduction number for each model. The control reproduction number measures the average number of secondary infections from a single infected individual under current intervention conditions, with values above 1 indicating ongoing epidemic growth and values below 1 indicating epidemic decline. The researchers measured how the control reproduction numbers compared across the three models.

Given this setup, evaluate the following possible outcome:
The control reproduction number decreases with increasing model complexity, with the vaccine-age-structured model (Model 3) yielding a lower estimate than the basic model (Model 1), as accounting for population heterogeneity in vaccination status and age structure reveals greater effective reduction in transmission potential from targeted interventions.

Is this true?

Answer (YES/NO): YES